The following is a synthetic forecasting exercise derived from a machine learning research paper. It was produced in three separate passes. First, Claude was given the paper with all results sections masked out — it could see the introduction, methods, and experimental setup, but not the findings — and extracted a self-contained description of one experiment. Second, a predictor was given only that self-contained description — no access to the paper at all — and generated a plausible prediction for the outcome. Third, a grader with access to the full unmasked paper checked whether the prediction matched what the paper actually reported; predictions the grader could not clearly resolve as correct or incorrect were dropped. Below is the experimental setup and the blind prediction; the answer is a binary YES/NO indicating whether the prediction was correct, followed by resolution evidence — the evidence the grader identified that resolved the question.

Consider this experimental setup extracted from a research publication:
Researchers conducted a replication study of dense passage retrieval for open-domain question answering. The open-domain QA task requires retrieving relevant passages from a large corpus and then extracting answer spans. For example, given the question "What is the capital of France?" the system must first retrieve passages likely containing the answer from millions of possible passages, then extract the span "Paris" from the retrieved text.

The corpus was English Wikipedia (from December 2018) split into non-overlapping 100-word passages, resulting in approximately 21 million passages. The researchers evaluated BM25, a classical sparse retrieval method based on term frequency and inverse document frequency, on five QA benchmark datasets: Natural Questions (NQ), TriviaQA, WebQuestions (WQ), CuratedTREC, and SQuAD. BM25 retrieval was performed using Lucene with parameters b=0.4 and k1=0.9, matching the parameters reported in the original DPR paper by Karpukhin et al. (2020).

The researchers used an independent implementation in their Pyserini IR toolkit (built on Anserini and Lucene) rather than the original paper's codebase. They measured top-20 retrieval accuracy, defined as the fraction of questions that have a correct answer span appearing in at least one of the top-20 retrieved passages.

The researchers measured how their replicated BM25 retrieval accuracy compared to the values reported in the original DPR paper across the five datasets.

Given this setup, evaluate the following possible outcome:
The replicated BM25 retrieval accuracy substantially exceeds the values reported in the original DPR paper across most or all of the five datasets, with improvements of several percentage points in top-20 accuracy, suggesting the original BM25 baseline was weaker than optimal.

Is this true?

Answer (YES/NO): YES